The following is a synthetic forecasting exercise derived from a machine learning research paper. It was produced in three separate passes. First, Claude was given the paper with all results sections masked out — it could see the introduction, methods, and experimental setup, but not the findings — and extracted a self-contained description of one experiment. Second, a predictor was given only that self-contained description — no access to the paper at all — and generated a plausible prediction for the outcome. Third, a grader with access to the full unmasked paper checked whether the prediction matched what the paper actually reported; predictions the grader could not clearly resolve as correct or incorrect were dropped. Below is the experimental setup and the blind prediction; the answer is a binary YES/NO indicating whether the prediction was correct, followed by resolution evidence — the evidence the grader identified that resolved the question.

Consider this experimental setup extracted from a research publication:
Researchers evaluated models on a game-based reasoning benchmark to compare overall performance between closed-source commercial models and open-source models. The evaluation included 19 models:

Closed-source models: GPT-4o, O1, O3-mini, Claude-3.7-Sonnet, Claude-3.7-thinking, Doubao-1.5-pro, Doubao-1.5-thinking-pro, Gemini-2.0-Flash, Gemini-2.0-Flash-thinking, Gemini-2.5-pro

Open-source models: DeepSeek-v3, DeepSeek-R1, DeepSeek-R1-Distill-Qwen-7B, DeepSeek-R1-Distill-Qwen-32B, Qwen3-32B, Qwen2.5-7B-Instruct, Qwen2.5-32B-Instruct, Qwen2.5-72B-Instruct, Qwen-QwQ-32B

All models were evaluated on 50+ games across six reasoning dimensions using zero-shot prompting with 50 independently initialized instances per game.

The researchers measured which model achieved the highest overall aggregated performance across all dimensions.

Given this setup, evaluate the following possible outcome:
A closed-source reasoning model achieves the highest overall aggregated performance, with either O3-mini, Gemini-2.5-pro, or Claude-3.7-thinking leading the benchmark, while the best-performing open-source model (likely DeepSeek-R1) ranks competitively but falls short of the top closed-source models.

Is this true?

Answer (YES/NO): YES